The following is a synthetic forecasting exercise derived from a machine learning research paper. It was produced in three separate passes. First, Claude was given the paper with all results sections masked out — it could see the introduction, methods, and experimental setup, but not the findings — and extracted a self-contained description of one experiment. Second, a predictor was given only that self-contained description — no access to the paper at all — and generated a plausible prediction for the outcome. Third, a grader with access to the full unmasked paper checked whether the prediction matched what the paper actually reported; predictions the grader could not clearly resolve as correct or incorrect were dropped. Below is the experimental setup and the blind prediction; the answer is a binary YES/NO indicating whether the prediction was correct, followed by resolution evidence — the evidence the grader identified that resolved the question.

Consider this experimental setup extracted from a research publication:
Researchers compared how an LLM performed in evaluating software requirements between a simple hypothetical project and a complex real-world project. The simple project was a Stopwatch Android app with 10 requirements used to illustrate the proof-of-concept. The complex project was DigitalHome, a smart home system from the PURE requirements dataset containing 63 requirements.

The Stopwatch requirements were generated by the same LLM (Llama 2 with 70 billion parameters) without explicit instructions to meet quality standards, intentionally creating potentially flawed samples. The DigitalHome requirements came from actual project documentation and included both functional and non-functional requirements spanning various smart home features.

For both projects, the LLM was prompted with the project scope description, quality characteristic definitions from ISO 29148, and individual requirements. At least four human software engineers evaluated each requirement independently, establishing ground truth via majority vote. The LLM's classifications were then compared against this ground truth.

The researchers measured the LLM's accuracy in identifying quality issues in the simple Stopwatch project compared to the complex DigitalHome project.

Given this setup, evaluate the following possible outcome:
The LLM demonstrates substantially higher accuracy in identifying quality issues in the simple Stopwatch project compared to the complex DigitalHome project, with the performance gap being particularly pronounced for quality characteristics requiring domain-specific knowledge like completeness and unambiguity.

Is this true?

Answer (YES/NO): NO